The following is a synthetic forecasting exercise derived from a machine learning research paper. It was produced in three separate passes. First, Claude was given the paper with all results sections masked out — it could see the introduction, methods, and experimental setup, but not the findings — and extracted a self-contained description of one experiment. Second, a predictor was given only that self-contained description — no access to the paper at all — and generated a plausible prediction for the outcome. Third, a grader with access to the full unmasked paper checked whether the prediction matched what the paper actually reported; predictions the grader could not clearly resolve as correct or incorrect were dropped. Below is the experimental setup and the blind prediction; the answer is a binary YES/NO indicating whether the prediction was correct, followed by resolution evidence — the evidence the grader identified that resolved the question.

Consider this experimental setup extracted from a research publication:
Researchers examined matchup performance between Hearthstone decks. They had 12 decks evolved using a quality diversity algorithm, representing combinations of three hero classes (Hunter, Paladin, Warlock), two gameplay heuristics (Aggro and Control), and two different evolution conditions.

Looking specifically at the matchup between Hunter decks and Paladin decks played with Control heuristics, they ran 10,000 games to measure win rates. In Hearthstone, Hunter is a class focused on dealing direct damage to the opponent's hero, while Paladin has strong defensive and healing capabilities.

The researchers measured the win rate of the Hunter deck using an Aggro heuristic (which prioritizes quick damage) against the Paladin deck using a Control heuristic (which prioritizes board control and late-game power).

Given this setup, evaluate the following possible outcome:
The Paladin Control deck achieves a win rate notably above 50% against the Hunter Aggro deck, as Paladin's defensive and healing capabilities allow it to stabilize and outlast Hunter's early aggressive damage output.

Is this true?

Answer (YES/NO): YES